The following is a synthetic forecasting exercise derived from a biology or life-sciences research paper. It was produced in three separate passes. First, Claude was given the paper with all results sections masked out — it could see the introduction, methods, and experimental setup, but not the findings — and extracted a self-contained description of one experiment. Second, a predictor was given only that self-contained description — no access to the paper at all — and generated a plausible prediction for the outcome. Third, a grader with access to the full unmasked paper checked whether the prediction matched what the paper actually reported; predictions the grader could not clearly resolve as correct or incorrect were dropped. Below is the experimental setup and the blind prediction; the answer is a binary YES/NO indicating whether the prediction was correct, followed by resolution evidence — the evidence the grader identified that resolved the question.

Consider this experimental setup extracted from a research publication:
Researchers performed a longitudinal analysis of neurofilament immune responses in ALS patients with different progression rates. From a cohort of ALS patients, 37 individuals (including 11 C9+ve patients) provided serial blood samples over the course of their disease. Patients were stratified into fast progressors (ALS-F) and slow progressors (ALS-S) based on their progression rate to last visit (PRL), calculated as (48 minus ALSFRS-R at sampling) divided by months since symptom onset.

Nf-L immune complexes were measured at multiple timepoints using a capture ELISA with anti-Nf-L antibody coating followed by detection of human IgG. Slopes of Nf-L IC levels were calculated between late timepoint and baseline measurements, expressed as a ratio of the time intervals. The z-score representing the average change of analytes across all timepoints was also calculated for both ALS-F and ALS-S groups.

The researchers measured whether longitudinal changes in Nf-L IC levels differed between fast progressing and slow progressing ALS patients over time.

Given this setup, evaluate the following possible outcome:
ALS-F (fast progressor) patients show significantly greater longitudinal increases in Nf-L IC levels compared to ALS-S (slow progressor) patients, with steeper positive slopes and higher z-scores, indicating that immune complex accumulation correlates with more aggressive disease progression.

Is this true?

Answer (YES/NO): NO